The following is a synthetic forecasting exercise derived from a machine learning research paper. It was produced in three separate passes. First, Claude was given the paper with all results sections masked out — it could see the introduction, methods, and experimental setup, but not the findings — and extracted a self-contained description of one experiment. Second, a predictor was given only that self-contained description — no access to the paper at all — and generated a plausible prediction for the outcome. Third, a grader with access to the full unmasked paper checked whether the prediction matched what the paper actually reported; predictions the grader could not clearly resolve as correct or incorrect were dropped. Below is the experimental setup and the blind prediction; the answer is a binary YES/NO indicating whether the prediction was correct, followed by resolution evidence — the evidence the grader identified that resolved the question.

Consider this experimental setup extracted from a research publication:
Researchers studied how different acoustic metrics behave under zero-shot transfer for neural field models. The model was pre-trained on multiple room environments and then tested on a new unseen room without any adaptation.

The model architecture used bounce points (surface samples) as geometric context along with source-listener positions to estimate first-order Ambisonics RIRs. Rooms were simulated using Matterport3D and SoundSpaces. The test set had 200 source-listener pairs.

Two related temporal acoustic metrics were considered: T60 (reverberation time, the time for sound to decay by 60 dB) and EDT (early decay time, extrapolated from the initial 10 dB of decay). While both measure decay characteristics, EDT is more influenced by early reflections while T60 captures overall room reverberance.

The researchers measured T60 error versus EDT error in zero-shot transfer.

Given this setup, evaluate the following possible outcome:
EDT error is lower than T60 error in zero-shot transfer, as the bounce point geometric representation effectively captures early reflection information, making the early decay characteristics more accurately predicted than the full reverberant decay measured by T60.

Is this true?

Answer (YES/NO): NO